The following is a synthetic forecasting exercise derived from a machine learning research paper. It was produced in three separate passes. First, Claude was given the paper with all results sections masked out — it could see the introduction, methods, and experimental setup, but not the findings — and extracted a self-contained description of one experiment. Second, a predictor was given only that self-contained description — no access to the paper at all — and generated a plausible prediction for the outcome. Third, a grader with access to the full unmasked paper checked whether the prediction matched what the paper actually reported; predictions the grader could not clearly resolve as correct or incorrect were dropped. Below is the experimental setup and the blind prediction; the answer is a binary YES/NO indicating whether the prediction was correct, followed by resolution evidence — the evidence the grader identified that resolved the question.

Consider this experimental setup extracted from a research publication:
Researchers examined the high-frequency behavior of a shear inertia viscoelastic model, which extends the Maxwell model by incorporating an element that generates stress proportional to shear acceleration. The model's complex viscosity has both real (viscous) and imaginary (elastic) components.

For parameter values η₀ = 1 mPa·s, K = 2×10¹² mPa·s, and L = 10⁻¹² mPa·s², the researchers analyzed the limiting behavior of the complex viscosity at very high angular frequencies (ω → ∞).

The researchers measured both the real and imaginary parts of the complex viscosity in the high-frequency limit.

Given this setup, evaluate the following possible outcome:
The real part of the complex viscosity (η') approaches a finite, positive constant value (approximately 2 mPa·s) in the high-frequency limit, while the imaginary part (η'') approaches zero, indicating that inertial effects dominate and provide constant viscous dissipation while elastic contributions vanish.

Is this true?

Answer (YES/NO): NO